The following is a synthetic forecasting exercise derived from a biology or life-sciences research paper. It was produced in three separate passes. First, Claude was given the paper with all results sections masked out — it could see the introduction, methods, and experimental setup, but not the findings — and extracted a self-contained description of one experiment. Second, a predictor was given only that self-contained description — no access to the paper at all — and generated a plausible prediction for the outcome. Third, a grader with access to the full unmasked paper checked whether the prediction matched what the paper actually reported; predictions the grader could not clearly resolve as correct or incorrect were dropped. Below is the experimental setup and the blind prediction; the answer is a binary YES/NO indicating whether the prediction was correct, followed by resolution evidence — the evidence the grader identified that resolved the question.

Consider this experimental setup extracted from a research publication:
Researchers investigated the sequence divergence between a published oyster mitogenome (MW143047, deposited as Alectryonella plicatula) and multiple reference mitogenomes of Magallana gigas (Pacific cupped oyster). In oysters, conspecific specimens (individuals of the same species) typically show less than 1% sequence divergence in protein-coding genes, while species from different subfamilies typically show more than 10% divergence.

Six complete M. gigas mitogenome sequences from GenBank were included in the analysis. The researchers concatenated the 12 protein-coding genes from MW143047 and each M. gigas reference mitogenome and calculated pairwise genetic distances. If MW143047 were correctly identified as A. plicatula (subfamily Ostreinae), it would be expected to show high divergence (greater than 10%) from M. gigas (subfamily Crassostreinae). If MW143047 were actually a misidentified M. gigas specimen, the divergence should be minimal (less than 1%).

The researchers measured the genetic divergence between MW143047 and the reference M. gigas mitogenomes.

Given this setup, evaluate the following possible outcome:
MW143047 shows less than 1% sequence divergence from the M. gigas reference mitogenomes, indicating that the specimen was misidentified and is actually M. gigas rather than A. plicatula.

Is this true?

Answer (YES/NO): YES